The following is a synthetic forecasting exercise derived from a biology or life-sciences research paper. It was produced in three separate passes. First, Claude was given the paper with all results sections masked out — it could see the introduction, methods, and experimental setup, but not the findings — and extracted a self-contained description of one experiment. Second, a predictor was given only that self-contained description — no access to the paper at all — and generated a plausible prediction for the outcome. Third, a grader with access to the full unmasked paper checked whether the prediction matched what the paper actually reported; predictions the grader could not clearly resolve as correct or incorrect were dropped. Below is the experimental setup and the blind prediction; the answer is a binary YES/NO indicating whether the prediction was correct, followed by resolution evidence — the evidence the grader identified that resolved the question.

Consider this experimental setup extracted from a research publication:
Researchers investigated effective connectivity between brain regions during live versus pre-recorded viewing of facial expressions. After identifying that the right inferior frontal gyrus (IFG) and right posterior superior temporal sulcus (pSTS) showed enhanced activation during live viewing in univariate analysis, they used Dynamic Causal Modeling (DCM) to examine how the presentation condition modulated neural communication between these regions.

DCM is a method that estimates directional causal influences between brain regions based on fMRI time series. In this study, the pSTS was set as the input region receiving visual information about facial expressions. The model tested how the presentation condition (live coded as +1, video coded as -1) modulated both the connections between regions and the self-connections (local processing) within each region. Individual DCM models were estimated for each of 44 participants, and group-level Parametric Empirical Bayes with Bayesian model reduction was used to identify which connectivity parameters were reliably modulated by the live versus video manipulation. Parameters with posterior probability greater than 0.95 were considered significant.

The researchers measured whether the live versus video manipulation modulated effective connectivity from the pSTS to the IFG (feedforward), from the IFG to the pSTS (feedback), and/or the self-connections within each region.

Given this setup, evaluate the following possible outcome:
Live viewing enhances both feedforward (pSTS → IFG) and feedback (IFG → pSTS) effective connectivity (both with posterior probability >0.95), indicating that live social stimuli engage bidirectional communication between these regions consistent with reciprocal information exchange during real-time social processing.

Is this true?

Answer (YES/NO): NO